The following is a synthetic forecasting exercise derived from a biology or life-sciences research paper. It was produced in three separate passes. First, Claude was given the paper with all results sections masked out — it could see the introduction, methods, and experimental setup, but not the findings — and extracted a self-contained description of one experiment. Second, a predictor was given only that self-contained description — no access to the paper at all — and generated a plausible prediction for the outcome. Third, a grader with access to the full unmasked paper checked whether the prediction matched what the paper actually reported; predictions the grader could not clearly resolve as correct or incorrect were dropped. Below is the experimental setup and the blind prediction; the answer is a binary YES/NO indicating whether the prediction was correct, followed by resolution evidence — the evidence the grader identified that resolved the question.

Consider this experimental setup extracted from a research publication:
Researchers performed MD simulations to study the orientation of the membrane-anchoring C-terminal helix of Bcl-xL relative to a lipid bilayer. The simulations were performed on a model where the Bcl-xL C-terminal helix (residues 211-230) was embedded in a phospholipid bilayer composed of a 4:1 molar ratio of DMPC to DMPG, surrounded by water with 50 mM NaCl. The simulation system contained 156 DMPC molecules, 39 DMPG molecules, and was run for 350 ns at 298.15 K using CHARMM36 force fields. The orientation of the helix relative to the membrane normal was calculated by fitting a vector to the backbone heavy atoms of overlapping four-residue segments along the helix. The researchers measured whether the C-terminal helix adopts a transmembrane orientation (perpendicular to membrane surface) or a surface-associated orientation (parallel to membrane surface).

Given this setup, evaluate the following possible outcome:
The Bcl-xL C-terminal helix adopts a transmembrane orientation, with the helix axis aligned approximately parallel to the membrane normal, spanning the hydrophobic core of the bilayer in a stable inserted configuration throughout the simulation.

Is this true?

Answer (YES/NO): NO